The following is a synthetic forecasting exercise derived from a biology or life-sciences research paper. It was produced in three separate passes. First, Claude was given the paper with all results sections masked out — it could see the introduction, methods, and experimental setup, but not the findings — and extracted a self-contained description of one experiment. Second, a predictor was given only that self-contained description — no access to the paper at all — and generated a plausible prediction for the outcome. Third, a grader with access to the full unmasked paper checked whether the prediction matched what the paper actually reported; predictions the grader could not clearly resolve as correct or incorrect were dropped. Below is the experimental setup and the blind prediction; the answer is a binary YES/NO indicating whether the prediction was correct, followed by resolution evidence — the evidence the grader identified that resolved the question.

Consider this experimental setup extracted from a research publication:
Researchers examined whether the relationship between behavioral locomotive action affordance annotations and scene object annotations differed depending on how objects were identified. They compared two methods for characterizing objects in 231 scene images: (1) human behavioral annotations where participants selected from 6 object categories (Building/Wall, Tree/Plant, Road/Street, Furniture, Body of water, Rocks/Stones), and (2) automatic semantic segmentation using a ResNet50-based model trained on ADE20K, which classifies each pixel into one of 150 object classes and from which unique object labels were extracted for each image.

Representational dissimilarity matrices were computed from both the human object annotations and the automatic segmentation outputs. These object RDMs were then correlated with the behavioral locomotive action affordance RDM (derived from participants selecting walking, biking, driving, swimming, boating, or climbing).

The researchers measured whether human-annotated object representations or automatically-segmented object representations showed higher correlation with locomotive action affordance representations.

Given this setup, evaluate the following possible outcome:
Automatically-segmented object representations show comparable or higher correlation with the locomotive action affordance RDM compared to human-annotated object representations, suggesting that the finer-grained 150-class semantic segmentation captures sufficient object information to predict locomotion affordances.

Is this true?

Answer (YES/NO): NO